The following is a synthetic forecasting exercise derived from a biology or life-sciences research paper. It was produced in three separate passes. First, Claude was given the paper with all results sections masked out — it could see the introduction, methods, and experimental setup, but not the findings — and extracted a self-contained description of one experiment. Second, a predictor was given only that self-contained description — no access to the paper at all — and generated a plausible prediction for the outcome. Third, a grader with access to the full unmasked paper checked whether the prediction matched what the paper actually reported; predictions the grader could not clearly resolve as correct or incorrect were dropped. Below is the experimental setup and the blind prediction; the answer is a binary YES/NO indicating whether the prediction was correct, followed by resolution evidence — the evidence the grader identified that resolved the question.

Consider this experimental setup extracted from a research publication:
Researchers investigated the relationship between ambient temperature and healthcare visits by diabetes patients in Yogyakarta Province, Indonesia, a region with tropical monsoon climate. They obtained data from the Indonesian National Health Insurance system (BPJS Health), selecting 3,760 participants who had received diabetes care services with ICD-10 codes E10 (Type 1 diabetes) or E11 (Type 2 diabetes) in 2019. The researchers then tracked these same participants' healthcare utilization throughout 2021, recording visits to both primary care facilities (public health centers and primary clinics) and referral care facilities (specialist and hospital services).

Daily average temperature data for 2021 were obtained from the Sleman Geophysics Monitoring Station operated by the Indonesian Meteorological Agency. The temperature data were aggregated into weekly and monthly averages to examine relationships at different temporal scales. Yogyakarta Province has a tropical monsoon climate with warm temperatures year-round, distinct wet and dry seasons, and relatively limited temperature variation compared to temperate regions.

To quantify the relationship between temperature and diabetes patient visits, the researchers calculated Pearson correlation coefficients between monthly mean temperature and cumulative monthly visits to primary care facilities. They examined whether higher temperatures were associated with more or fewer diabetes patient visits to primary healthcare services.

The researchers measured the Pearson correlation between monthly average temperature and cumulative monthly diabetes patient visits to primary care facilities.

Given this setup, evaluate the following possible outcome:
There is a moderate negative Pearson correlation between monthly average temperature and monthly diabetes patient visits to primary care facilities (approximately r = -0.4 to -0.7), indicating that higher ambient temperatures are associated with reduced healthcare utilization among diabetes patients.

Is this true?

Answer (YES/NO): NO